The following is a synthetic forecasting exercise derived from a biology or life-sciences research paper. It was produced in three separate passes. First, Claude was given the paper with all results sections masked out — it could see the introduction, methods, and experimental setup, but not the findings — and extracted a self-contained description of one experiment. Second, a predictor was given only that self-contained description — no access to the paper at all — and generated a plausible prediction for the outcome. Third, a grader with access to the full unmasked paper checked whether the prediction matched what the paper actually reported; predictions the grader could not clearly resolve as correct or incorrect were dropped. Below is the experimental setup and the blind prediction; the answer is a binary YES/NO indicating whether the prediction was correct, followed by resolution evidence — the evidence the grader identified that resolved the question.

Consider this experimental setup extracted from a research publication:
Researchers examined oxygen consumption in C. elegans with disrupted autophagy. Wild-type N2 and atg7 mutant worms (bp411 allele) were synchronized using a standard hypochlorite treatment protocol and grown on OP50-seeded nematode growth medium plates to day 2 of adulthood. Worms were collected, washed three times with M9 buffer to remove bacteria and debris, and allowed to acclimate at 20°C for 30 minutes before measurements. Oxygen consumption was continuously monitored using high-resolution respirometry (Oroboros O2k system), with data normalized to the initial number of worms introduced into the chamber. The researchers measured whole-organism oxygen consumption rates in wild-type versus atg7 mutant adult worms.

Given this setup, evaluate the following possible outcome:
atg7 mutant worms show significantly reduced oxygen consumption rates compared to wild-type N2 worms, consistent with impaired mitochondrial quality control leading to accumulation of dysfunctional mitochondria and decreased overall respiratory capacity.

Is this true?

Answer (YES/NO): YES